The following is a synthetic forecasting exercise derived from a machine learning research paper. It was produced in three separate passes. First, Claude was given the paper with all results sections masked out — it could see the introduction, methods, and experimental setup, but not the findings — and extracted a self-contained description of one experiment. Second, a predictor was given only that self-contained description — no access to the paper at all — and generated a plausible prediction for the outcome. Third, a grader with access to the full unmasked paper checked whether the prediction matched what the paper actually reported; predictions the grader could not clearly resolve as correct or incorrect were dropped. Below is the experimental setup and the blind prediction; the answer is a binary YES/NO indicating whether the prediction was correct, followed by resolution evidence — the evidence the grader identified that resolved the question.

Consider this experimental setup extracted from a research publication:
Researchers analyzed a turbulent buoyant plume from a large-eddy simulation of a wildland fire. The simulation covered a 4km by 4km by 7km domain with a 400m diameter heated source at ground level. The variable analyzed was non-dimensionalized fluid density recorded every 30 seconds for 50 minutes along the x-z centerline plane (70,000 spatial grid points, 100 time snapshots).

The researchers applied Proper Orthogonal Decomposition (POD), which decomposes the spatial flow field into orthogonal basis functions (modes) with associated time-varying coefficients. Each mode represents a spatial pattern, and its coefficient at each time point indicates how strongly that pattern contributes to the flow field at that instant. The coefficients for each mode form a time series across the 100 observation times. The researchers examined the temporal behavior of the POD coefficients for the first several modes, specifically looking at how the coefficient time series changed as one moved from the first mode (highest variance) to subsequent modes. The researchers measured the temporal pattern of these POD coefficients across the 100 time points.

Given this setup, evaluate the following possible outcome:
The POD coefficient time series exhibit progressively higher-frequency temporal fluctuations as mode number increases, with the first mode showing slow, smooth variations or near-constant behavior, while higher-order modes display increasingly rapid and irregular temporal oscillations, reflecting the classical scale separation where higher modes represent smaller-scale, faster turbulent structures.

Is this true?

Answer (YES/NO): NO